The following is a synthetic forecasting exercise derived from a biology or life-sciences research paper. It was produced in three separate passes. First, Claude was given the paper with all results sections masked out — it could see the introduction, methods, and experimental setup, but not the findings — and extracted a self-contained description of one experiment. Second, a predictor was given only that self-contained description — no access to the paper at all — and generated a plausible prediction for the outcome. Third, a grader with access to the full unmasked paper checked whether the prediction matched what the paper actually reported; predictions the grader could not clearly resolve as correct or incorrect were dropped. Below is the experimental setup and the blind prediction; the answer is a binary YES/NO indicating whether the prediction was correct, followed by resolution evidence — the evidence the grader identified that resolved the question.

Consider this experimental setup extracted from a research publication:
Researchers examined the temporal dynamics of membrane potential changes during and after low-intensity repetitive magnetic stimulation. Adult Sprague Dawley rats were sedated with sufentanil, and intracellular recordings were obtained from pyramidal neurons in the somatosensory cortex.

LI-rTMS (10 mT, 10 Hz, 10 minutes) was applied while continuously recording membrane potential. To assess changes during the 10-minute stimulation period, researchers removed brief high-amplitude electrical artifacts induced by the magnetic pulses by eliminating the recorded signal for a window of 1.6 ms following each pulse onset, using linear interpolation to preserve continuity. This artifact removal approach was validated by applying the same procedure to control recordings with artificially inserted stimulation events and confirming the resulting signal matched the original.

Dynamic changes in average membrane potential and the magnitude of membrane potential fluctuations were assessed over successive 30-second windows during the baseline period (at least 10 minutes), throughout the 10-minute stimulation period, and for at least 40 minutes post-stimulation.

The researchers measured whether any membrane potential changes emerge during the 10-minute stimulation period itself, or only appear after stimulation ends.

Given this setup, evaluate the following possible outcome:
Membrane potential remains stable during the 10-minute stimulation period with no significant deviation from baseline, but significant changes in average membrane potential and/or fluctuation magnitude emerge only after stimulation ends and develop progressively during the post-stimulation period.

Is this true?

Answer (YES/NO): YES